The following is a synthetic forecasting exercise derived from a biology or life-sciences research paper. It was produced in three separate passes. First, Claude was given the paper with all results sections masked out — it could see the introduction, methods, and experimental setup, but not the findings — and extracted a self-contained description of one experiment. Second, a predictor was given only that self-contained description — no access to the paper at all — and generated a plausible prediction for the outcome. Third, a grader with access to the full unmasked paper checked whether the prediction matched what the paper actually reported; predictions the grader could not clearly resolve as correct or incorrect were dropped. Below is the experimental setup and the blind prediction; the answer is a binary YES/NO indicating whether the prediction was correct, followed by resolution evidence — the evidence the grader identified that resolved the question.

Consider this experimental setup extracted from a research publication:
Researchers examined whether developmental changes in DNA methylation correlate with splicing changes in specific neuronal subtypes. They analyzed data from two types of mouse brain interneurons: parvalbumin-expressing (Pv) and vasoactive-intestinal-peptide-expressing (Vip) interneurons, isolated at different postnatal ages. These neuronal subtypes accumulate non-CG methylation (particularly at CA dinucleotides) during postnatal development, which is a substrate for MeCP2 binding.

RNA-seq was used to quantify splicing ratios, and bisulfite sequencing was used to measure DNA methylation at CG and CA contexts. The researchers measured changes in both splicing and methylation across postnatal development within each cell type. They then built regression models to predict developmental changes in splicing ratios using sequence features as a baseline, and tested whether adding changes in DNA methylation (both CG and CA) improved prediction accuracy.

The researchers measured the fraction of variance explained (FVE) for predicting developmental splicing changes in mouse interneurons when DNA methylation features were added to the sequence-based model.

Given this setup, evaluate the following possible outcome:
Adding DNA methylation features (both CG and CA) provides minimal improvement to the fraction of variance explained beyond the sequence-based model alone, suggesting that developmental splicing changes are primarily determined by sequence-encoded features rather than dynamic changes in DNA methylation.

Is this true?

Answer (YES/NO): YES